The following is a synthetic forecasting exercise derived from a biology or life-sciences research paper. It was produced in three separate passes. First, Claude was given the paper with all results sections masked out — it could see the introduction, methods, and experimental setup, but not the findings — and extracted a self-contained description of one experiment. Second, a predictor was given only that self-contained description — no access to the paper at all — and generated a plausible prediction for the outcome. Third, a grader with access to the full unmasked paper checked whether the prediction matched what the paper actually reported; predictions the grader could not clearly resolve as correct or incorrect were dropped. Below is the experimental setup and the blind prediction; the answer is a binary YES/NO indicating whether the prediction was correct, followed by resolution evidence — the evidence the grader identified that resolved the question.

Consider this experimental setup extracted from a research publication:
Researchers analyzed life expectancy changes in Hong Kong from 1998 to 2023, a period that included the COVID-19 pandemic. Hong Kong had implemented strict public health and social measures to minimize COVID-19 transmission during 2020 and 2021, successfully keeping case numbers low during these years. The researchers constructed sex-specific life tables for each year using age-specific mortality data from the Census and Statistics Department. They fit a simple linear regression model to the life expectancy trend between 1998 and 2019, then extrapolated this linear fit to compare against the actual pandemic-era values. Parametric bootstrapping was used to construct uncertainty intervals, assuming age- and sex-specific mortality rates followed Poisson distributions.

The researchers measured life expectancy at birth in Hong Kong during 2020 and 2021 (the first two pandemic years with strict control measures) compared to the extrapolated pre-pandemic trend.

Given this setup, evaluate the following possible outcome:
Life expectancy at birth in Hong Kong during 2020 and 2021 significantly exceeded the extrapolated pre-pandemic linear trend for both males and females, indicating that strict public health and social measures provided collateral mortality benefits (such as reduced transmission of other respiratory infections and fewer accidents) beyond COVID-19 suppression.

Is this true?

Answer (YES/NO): NO